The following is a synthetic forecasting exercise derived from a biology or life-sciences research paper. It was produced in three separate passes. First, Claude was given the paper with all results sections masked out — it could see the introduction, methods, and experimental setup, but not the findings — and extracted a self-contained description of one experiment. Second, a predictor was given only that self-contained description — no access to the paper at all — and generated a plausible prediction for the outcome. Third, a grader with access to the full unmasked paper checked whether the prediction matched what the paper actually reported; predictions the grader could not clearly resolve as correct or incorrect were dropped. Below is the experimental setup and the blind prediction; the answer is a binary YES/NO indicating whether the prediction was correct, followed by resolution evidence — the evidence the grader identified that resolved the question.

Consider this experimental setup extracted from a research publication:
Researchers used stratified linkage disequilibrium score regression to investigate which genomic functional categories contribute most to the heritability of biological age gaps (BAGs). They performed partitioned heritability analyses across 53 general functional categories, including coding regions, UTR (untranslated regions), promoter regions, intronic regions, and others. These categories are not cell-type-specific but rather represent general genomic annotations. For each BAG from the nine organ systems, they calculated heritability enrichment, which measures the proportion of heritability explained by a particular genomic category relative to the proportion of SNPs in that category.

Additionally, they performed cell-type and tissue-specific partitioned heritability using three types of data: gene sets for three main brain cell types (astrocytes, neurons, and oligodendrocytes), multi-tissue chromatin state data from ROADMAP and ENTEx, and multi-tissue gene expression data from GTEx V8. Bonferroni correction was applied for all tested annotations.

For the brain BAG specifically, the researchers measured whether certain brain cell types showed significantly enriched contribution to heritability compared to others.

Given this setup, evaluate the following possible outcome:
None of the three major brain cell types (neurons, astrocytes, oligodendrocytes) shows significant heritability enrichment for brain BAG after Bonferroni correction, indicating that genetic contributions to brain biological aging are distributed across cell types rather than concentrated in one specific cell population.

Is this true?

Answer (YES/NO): NO